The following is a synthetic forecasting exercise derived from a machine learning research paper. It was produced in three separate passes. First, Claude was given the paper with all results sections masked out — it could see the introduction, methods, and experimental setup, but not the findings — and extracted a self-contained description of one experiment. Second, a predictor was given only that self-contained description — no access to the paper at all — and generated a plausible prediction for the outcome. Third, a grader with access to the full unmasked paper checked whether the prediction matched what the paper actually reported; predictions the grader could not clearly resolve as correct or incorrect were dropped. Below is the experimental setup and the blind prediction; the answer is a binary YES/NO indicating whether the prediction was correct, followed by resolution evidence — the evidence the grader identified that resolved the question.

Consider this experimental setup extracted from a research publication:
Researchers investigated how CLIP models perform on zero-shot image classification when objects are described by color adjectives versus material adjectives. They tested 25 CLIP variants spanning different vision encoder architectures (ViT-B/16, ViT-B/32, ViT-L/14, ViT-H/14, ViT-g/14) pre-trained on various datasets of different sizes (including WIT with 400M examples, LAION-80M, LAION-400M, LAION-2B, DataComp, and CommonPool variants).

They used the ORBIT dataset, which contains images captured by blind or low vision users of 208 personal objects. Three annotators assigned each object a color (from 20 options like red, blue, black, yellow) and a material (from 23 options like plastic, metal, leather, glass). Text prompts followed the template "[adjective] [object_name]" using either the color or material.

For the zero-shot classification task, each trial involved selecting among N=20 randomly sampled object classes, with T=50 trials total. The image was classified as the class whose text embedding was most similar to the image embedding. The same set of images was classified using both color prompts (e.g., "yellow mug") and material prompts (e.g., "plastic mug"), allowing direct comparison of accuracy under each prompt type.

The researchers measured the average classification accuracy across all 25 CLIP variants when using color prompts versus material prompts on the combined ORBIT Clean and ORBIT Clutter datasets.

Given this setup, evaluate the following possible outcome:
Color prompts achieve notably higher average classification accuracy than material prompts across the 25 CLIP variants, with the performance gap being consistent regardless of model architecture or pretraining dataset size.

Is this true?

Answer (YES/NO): YES